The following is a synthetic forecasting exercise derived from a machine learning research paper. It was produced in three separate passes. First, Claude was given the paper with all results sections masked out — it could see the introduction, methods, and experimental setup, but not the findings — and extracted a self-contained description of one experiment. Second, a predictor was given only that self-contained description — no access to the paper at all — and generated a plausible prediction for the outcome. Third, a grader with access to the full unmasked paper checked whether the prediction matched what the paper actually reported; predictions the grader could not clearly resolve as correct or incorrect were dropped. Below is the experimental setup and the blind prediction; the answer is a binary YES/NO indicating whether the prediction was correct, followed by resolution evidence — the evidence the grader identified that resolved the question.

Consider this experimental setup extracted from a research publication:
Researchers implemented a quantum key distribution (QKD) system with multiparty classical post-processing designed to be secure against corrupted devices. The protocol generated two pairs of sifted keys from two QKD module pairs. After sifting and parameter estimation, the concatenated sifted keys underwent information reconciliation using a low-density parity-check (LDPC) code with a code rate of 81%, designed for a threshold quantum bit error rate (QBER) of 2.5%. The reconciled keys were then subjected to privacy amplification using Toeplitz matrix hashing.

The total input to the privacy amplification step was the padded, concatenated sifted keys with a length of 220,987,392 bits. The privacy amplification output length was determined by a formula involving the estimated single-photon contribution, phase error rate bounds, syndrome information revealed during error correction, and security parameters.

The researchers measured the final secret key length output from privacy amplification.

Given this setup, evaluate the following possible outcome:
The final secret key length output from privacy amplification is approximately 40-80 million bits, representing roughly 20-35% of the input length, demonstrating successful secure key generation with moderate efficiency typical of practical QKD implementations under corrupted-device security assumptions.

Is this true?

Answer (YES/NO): NO